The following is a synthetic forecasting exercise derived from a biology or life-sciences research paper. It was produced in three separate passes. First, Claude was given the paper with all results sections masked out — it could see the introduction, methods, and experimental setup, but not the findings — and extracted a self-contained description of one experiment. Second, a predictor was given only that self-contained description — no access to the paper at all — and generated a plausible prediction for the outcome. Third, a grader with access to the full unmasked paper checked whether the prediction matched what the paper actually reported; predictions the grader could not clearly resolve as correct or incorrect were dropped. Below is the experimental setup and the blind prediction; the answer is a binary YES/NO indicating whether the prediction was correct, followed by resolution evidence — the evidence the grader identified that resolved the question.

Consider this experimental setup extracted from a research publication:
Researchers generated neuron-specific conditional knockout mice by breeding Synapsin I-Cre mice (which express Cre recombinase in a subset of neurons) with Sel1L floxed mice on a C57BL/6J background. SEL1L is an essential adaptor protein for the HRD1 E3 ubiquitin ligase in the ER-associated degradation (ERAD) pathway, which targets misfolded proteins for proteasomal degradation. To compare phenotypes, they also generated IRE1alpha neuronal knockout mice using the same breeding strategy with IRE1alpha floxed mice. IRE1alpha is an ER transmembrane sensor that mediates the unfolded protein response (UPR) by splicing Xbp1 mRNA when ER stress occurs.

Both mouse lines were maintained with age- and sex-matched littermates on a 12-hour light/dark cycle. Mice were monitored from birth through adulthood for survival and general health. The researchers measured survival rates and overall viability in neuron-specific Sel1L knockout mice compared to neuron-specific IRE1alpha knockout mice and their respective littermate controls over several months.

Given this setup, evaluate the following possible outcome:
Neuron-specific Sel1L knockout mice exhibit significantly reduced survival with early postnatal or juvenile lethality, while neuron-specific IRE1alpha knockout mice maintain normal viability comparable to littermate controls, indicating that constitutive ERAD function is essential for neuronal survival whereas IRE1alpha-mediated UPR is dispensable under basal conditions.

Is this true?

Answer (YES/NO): YES